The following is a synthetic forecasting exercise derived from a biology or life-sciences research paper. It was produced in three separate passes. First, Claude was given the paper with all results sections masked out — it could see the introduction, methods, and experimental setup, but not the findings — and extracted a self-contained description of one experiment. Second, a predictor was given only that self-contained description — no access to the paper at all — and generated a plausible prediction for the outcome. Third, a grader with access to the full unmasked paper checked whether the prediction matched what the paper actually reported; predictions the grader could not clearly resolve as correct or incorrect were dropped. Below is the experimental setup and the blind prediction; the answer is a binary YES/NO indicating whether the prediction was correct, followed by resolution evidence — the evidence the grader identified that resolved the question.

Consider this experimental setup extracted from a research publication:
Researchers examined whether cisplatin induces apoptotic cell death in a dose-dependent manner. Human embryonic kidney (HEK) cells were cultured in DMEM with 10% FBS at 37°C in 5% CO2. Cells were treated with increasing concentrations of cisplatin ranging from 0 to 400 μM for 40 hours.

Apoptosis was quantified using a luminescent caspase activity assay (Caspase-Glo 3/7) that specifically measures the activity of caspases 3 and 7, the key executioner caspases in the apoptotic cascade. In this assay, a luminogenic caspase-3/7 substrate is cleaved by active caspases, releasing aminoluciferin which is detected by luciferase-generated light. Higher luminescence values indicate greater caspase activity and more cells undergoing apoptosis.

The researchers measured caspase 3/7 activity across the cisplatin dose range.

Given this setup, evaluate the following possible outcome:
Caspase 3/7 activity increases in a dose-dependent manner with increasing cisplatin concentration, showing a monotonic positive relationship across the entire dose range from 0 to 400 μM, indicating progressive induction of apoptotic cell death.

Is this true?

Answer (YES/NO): NO